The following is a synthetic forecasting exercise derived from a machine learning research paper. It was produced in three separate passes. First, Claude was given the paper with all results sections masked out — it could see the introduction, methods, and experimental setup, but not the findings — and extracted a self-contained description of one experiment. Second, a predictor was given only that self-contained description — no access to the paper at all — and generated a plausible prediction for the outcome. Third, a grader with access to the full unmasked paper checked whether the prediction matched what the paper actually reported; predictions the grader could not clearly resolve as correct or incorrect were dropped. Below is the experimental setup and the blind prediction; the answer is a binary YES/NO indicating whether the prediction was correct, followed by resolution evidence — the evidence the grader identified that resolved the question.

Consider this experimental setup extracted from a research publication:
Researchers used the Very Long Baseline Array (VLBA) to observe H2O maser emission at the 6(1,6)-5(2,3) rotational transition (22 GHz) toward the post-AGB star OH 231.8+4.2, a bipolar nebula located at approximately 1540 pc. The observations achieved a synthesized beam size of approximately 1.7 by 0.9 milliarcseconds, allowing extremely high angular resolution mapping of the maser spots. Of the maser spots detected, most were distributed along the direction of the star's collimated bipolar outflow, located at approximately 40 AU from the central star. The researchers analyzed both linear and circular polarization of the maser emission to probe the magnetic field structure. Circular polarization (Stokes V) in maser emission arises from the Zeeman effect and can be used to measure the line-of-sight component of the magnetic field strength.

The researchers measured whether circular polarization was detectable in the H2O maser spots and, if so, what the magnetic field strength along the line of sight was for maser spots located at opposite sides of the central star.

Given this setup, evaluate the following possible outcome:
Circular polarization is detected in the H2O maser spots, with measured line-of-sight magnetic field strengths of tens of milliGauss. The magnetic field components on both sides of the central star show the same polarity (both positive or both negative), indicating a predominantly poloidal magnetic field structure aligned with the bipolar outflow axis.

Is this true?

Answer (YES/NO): NO